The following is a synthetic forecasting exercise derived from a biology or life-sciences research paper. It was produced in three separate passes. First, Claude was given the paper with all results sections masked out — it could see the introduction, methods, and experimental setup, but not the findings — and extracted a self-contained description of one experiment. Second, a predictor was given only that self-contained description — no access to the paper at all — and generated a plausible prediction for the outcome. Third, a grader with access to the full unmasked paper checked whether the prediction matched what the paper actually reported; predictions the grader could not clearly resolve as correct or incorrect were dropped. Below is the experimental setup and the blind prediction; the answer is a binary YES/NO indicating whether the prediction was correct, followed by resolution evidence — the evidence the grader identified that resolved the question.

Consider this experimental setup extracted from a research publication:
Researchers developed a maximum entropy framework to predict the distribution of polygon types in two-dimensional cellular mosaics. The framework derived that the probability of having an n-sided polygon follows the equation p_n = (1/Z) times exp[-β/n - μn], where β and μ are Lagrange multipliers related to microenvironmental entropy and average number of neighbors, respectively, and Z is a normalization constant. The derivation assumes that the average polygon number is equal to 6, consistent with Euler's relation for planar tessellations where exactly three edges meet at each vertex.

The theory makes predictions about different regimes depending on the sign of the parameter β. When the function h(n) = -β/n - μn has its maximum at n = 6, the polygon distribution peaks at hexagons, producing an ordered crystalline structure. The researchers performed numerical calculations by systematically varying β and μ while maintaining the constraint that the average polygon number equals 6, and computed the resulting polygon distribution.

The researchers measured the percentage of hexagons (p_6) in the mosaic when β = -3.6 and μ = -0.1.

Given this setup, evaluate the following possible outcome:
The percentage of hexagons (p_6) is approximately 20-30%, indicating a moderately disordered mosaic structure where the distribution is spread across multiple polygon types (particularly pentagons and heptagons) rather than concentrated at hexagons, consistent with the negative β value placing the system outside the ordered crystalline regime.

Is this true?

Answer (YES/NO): NO